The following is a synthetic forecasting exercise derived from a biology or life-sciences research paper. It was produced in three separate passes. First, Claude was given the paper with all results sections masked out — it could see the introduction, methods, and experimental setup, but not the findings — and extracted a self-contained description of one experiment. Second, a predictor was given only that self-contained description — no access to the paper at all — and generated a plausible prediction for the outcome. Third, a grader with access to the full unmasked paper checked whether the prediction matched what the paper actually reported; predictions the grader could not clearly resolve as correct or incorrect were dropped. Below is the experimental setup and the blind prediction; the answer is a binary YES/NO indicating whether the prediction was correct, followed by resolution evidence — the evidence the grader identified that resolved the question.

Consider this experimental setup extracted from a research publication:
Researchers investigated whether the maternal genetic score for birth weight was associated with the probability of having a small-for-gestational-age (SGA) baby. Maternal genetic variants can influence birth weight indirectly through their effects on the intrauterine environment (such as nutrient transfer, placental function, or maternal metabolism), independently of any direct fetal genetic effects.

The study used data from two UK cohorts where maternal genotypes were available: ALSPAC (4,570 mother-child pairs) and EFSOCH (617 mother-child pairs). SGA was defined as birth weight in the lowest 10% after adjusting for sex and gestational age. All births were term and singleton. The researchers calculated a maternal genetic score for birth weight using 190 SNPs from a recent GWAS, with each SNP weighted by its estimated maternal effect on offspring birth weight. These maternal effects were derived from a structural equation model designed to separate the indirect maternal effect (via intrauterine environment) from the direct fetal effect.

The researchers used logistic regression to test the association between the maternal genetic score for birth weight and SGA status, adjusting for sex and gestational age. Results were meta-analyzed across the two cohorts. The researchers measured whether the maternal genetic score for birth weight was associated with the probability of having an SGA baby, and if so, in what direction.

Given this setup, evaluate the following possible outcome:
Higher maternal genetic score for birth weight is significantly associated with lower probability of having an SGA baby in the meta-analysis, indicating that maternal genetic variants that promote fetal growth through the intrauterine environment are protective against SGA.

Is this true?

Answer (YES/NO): YES